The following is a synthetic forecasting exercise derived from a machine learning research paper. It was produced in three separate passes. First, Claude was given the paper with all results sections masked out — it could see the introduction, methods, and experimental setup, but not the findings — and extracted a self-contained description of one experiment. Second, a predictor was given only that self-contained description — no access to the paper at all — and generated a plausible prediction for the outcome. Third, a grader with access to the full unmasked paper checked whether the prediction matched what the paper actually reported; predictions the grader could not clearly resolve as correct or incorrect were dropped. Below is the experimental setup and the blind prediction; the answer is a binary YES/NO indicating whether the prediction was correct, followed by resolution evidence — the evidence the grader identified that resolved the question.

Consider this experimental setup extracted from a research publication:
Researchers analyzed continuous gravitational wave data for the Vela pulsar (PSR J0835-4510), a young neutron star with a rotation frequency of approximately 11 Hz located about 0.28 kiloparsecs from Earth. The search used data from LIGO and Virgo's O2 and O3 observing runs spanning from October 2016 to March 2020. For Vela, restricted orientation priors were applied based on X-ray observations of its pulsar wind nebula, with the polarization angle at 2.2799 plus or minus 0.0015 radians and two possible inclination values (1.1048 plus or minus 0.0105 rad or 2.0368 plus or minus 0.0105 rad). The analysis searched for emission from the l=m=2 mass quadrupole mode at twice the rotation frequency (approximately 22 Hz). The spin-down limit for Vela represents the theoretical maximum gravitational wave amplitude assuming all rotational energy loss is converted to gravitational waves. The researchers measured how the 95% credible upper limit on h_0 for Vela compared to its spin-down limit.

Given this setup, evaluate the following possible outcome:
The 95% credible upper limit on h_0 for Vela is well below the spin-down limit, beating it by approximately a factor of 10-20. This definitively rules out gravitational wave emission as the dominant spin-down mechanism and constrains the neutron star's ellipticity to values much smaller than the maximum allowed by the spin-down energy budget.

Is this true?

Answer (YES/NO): YES